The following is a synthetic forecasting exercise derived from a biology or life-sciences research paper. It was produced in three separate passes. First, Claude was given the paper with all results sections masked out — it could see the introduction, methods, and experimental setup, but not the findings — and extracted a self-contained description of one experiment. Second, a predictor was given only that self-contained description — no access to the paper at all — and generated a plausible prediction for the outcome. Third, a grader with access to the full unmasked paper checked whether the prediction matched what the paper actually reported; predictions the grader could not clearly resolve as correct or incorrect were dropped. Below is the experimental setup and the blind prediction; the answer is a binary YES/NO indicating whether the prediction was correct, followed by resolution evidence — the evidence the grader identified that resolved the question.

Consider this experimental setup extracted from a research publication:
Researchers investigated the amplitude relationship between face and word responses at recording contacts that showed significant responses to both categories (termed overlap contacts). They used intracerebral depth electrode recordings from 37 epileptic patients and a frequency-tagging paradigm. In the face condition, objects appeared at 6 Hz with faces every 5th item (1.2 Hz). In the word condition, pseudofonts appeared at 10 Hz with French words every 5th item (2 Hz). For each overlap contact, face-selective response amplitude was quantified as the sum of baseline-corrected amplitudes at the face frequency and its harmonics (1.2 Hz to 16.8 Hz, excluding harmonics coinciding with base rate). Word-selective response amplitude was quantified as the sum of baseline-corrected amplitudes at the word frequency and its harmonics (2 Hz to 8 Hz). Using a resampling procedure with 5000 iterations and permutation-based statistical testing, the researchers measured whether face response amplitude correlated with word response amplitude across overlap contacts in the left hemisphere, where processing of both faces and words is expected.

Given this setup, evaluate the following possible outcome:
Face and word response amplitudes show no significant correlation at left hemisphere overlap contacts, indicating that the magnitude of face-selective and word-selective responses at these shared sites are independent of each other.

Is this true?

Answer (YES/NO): YES